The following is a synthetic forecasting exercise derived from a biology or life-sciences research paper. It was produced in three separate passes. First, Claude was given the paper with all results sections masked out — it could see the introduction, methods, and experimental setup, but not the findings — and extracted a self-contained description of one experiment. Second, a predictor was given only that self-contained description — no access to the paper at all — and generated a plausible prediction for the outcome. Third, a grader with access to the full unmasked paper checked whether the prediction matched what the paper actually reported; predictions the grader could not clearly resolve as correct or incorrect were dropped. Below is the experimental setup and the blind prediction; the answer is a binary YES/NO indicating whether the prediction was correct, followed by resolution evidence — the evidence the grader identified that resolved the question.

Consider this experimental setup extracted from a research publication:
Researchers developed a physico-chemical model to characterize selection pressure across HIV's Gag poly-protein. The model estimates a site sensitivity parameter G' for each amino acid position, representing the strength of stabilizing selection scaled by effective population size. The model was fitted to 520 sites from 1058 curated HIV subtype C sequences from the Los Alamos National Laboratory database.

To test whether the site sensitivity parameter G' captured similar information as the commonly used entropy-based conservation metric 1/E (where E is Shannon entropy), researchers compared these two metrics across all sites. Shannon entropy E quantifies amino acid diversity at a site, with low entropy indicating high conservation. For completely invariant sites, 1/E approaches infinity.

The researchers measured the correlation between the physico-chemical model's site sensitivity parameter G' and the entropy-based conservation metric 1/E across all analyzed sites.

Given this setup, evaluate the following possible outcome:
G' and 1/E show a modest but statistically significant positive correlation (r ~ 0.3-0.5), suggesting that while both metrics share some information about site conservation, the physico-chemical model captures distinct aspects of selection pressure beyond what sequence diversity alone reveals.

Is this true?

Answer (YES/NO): NO